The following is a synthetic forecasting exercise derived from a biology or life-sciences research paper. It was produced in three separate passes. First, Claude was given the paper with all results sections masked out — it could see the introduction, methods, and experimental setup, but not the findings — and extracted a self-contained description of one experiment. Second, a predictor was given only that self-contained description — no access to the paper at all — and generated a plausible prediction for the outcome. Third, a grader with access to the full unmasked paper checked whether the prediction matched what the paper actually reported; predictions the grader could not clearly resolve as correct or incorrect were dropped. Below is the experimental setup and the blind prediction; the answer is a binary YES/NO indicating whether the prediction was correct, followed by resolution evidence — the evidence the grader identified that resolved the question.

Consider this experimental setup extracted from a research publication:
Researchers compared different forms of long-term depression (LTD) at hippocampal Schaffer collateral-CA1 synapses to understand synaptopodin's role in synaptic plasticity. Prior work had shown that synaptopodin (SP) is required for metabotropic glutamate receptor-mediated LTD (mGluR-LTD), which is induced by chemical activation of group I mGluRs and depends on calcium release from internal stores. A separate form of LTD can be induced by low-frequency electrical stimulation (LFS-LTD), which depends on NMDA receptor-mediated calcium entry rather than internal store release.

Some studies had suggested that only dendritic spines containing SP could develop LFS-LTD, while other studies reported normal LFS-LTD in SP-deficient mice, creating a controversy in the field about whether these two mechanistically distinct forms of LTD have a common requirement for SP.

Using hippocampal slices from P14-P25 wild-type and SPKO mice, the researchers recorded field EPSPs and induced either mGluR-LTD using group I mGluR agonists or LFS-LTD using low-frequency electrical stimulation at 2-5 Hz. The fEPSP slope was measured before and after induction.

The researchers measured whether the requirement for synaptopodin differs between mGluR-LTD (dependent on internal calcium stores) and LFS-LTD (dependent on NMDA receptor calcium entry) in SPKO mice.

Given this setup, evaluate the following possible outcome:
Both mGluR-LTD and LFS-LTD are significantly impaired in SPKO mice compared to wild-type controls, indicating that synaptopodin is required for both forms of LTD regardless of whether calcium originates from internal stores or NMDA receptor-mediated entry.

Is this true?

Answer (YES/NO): YES